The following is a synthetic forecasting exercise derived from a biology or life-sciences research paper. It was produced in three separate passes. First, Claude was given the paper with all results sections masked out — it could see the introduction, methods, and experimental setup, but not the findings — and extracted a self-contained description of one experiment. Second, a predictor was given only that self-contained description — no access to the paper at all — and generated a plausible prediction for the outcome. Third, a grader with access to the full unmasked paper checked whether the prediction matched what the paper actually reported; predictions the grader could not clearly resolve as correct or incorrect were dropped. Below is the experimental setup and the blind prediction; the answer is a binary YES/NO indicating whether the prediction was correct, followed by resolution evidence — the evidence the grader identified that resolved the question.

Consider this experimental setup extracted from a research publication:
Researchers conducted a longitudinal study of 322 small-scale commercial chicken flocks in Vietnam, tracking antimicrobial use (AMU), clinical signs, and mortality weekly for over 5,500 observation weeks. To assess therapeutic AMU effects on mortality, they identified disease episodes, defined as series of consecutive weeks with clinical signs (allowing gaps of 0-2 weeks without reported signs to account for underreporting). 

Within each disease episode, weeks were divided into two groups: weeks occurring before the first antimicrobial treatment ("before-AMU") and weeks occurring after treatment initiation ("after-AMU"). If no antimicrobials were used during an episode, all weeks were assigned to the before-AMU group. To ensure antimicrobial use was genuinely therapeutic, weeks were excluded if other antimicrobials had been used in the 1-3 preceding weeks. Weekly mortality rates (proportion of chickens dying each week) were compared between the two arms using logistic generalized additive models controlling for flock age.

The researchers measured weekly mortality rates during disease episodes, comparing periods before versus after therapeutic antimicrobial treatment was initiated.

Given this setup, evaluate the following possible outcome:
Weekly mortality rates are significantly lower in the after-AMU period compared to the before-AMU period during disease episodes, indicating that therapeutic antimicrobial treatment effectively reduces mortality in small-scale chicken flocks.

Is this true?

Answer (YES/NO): NO